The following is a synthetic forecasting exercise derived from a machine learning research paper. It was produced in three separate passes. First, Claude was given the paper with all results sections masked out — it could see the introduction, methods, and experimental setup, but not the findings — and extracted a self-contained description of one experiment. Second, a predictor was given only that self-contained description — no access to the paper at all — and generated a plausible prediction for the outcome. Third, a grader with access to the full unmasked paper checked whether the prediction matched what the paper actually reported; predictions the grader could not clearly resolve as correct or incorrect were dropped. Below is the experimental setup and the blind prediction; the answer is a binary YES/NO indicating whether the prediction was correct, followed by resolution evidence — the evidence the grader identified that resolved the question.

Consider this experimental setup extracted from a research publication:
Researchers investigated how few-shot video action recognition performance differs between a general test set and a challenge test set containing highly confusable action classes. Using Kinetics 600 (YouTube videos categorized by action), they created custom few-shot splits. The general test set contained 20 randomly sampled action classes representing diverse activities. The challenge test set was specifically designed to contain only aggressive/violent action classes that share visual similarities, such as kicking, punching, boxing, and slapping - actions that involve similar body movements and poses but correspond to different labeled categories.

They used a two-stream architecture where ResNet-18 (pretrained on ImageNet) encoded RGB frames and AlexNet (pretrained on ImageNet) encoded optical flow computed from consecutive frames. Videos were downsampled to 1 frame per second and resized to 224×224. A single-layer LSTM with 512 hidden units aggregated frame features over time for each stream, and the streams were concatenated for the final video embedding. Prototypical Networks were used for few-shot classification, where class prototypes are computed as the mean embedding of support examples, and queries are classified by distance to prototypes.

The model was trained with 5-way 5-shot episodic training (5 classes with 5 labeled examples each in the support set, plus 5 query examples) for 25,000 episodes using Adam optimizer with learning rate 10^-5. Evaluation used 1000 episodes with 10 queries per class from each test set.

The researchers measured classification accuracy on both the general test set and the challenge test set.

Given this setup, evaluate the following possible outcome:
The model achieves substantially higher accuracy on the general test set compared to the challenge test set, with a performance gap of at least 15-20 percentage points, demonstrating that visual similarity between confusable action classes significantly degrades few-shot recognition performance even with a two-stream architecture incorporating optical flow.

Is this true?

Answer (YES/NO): YES